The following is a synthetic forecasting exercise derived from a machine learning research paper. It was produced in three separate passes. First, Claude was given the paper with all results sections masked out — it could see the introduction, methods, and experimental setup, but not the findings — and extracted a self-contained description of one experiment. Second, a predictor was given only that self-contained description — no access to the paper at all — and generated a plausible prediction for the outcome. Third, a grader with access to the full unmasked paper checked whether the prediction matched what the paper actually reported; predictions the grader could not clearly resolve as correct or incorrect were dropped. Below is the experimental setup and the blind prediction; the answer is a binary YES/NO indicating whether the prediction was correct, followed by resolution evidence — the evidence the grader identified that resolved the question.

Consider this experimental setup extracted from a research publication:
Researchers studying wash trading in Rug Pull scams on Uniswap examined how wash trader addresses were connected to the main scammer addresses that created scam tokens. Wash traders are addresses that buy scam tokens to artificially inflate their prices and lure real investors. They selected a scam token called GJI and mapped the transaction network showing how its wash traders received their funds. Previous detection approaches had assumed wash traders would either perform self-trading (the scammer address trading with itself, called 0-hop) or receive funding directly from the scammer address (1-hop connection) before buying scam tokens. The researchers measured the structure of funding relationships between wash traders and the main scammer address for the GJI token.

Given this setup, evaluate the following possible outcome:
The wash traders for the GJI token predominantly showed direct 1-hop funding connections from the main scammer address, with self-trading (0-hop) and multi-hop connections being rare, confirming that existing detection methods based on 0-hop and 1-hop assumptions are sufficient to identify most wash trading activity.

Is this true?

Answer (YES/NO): NO